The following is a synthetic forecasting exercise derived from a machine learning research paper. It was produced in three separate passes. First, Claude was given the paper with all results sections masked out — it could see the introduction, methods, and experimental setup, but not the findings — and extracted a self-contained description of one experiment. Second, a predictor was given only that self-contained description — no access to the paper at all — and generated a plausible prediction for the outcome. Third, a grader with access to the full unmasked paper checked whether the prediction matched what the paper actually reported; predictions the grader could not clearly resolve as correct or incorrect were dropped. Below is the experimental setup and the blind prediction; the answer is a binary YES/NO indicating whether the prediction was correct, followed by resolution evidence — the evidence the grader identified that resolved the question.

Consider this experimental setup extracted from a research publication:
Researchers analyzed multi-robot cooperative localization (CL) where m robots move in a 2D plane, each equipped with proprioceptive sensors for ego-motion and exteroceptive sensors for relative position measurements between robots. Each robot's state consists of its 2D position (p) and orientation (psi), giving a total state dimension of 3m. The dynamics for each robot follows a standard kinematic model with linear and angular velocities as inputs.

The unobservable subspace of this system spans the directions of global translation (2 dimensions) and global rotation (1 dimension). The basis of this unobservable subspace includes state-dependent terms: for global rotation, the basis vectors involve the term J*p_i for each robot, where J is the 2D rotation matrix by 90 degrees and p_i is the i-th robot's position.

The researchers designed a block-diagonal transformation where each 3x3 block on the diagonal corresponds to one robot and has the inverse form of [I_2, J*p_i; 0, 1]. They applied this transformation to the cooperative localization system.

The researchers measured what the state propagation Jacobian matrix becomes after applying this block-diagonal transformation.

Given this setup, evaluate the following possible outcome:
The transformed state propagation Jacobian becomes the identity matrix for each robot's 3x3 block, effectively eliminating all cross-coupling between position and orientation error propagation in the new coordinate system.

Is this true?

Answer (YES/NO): YES